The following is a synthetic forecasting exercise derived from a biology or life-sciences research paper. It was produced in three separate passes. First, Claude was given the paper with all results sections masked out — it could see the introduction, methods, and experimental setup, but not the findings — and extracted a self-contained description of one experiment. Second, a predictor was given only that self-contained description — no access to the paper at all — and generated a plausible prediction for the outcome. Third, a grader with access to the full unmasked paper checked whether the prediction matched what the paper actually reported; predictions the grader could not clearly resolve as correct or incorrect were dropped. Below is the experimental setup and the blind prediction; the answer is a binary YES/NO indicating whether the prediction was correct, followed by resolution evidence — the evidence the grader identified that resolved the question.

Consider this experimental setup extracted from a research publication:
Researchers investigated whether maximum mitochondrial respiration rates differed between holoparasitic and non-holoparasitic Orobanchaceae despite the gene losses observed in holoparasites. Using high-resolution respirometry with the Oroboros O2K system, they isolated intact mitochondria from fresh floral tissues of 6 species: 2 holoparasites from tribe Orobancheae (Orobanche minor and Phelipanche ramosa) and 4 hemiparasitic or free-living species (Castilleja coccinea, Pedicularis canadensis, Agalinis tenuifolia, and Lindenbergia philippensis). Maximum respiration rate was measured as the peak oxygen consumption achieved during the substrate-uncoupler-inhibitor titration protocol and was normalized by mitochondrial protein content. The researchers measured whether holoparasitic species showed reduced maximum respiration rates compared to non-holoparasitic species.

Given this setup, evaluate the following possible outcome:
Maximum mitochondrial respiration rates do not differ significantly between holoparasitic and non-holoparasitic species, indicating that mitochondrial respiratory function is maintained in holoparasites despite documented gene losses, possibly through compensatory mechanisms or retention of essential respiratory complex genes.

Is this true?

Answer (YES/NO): YES